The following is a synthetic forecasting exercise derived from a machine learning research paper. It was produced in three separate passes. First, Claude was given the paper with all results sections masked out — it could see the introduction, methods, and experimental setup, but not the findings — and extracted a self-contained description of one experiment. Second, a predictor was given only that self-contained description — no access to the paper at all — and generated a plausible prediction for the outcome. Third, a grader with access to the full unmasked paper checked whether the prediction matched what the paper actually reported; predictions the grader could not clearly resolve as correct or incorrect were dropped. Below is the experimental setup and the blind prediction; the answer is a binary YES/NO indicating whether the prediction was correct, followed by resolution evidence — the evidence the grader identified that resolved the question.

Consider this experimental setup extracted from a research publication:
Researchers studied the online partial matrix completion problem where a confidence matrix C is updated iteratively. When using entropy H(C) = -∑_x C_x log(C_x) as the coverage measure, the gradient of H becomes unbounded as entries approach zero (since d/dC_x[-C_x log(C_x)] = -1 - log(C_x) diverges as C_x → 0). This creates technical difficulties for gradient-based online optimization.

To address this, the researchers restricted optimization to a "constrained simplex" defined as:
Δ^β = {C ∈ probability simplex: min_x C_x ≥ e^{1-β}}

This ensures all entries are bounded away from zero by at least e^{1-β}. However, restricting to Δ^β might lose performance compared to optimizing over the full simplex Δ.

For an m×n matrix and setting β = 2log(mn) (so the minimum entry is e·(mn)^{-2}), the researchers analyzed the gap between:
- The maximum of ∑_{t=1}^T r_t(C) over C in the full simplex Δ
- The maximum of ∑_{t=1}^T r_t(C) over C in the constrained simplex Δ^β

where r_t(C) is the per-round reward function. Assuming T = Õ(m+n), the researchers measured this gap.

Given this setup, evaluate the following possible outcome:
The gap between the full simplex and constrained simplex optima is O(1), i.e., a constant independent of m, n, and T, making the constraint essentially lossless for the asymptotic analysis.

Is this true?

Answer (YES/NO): NO